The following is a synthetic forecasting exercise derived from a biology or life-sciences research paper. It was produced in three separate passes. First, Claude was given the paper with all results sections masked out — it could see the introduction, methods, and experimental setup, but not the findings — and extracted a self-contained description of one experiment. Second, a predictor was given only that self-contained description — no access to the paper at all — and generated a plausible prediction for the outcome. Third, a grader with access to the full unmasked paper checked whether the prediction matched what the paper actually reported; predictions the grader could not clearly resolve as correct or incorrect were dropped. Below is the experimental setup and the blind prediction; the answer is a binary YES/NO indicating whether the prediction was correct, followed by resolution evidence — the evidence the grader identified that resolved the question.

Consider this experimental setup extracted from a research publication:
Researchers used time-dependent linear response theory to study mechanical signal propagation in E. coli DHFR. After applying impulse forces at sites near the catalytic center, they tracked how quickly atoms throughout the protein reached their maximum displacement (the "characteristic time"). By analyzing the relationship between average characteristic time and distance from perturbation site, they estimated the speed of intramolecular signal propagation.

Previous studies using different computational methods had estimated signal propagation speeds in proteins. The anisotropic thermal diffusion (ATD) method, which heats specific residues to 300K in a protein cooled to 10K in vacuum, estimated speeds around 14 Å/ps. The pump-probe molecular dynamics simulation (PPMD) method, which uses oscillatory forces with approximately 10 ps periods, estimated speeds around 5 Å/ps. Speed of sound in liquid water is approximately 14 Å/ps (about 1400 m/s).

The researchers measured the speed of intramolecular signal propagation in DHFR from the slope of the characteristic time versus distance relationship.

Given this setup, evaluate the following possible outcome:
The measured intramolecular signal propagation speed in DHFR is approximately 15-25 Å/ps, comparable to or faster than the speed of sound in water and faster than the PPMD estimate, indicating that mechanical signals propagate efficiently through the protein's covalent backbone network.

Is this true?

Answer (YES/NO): NO